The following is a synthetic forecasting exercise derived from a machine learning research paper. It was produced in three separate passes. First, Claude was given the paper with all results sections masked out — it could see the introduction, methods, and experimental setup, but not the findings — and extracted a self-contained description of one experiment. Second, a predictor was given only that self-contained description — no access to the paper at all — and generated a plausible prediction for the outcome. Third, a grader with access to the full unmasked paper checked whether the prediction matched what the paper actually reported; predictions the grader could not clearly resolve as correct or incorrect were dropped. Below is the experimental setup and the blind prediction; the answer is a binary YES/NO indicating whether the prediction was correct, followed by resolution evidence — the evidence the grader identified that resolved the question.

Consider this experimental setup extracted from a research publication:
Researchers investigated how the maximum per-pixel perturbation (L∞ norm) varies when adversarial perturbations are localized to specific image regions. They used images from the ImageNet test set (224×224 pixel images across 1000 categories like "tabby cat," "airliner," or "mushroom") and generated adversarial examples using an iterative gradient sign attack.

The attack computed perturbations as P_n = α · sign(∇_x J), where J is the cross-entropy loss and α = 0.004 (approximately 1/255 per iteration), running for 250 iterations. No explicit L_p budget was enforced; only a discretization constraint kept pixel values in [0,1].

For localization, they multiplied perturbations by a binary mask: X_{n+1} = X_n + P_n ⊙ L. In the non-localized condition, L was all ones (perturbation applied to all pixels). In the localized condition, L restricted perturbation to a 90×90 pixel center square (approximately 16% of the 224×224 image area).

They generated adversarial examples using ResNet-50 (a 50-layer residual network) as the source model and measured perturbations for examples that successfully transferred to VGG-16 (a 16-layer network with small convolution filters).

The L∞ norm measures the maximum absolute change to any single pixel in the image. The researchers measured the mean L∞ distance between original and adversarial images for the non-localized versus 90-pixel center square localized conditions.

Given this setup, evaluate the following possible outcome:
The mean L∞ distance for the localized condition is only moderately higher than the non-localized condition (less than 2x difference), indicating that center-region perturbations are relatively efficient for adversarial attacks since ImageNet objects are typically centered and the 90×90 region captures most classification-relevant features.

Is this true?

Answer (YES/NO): NO